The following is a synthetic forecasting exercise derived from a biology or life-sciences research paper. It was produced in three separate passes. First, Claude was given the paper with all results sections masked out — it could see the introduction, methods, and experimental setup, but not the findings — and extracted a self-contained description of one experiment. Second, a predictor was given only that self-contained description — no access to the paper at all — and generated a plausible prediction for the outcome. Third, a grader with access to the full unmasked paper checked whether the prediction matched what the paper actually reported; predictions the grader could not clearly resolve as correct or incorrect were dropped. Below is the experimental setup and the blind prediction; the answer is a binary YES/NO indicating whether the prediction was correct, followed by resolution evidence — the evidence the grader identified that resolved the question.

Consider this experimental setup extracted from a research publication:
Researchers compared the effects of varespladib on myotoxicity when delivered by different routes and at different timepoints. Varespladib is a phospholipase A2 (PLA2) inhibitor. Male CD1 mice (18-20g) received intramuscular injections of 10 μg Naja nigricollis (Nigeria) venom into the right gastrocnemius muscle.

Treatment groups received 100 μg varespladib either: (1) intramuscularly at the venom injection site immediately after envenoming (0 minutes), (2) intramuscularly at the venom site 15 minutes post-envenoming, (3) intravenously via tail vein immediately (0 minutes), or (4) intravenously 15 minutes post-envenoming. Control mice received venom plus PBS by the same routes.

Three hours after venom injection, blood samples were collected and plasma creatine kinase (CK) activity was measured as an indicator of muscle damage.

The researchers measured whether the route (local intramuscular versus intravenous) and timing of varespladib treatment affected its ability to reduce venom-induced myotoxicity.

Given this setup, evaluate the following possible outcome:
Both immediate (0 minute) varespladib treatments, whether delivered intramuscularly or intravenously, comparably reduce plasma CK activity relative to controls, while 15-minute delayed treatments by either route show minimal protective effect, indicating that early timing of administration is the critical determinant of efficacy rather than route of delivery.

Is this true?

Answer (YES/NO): NO